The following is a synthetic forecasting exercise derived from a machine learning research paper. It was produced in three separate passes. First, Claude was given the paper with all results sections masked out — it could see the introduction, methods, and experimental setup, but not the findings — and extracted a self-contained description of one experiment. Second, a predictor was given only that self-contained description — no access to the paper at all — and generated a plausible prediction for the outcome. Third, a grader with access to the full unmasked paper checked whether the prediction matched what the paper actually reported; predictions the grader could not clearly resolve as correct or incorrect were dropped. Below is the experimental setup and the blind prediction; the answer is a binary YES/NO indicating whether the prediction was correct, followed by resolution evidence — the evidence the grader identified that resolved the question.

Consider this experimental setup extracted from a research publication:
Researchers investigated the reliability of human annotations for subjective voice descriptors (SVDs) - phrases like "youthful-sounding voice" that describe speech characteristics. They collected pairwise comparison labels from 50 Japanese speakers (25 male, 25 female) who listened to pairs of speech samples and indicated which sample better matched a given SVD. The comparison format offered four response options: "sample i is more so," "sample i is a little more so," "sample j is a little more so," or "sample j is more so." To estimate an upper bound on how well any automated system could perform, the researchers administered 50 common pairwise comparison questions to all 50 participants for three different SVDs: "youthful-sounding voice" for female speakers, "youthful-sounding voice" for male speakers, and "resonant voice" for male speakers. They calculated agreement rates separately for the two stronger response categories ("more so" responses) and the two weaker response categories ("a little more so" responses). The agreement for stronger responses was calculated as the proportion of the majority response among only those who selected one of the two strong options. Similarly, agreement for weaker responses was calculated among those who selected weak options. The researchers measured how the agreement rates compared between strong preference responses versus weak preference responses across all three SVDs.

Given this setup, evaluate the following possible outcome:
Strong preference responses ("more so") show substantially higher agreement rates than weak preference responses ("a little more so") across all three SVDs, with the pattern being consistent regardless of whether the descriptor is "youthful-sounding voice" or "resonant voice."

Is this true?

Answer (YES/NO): YES